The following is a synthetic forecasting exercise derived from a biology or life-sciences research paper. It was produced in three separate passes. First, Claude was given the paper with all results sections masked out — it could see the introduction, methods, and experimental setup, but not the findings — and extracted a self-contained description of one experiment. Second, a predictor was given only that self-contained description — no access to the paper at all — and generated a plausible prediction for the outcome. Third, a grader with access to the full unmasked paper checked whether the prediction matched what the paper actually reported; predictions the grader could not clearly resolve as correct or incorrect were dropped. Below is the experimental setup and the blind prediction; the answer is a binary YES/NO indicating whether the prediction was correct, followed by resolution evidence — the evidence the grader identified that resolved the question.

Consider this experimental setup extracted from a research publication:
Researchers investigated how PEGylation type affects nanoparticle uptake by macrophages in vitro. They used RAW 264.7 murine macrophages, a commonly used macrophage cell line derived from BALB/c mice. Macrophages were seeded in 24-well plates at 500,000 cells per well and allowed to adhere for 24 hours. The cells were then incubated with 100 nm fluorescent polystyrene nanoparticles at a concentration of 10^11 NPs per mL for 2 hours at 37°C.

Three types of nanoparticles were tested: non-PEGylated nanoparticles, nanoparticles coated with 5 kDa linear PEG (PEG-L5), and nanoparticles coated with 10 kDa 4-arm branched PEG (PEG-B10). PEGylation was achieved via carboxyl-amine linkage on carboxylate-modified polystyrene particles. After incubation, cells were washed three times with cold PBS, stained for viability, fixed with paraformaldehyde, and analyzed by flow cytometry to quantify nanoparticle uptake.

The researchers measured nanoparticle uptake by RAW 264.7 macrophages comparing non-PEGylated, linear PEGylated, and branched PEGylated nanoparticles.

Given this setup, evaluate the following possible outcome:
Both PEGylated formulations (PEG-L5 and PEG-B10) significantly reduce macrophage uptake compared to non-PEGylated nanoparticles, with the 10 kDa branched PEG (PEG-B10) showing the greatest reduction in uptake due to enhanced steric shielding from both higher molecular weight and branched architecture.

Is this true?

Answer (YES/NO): NO